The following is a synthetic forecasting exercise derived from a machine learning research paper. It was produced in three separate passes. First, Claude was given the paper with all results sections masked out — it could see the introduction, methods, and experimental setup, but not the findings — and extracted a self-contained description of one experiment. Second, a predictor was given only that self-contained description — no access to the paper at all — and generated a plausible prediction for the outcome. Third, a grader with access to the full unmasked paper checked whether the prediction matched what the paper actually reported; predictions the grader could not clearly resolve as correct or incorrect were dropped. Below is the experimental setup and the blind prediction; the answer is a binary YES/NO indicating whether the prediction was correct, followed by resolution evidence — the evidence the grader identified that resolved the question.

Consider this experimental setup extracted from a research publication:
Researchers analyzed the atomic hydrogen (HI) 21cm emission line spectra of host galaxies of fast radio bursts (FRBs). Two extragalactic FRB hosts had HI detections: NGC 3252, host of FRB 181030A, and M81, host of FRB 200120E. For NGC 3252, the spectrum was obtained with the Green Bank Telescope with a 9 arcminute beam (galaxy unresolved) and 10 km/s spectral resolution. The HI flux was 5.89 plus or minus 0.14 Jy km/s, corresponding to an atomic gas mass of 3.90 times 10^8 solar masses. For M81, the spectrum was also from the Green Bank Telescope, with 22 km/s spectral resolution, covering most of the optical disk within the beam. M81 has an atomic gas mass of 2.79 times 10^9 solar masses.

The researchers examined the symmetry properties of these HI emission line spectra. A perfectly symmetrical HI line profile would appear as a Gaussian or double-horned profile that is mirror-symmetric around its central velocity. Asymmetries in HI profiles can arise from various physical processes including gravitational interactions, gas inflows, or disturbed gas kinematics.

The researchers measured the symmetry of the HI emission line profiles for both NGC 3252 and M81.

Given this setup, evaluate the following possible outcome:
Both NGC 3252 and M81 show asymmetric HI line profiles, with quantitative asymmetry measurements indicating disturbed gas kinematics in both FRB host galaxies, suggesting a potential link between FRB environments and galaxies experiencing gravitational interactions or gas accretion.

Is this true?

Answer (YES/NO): YES